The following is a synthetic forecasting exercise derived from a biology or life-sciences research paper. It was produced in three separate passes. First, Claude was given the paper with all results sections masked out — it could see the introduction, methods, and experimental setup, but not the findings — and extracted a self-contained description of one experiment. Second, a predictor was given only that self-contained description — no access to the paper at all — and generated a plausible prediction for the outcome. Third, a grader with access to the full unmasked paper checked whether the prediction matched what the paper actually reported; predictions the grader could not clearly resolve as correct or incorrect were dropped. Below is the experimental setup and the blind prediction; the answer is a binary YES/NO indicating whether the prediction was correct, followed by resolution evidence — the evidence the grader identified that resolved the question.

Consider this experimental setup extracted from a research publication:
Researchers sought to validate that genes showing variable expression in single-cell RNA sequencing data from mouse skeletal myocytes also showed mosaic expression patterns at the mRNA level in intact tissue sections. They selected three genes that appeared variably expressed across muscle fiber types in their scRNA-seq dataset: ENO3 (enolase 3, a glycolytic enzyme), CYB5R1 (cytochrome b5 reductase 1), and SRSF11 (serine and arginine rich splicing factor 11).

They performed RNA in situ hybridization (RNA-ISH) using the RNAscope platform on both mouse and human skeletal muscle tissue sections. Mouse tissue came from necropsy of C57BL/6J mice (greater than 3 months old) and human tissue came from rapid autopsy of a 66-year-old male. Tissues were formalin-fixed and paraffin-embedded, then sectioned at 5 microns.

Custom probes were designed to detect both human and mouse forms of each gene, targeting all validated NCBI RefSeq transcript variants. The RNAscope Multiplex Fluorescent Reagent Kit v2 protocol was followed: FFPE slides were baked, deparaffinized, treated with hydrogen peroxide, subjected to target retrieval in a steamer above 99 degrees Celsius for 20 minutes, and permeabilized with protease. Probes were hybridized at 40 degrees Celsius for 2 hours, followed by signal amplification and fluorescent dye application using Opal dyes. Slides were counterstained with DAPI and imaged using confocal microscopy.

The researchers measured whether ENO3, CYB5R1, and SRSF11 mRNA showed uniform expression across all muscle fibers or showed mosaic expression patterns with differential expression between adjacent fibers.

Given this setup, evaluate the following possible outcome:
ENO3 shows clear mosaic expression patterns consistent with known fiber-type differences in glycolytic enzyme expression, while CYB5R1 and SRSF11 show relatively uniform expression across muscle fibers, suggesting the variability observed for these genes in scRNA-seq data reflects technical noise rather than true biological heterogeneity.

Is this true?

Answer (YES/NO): NO